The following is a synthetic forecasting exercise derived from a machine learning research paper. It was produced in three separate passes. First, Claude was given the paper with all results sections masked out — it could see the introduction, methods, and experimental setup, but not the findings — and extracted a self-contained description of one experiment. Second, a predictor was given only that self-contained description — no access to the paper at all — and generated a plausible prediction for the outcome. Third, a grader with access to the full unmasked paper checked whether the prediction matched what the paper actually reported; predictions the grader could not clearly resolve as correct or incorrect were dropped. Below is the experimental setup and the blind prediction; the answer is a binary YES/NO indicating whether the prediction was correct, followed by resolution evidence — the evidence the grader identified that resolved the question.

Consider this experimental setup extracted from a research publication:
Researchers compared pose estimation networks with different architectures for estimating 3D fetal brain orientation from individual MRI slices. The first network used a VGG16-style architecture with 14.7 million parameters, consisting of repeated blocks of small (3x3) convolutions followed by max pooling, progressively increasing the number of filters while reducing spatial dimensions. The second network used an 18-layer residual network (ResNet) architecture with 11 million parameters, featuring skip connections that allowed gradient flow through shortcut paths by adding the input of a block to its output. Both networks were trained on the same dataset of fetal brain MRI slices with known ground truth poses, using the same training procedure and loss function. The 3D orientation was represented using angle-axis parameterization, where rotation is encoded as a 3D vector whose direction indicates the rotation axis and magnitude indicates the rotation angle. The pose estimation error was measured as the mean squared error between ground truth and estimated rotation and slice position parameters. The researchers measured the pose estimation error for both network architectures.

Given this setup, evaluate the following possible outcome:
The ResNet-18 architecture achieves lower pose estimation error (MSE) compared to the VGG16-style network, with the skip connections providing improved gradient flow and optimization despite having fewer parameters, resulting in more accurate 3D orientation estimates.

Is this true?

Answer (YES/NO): YES